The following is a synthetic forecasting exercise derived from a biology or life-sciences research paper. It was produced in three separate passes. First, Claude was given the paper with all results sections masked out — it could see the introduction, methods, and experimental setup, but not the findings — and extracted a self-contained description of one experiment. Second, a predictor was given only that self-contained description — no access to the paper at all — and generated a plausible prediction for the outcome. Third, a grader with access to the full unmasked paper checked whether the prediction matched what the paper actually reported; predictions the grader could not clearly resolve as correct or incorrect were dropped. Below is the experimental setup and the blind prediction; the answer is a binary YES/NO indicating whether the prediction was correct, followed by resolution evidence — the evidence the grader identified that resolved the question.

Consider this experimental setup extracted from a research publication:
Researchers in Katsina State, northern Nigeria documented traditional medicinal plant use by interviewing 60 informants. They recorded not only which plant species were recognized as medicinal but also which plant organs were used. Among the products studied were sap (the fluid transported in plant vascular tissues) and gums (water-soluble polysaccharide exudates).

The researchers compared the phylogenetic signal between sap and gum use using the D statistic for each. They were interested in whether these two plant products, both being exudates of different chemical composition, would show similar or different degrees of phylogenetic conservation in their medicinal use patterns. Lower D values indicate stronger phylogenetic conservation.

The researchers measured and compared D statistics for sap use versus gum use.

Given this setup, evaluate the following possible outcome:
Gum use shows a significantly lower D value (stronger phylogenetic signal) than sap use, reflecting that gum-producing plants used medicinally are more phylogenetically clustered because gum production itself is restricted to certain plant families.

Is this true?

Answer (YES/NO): NO